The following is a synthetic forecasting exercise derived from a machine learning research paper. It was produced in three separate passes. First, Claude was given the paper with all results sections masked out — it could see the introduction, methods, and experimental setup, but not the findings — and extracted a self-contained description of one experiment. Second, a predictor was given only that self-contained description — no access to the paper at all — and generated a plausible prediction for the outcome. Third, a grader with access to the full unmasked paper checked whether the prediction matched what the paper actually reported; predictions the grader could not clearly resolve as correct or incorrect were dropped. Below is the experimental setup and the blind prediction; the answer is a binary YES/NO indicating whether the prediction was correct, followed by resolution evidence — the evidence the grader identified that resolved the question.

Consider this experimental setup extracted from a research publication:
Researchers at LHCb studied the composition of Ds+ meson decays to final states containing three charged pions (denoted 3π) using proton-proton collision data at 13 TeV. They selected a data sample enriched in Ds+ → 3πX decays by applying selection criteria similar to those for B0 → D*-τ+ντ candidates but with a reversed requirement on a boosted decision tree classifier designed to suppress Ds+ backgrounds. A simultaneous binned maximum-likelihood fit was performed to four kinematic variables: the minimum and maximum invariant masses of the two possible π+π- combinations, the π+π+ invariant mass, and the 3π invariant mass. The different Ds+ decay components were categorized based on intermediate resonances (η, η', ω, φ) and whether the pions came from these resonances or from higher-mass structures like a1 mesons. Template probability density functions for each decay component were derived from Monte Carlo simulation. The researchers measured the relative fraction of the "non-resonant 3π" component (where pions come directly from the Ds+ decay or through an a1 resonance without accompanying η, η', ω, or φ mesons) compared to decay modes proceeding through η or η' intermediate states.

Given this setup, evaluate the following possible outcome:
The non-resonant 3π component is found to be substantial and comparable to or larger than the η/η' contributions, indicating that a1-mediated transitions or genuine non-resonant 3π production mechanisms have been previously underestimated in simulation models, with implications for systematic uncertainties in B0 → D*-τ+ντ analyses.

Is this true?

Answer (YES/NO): YES